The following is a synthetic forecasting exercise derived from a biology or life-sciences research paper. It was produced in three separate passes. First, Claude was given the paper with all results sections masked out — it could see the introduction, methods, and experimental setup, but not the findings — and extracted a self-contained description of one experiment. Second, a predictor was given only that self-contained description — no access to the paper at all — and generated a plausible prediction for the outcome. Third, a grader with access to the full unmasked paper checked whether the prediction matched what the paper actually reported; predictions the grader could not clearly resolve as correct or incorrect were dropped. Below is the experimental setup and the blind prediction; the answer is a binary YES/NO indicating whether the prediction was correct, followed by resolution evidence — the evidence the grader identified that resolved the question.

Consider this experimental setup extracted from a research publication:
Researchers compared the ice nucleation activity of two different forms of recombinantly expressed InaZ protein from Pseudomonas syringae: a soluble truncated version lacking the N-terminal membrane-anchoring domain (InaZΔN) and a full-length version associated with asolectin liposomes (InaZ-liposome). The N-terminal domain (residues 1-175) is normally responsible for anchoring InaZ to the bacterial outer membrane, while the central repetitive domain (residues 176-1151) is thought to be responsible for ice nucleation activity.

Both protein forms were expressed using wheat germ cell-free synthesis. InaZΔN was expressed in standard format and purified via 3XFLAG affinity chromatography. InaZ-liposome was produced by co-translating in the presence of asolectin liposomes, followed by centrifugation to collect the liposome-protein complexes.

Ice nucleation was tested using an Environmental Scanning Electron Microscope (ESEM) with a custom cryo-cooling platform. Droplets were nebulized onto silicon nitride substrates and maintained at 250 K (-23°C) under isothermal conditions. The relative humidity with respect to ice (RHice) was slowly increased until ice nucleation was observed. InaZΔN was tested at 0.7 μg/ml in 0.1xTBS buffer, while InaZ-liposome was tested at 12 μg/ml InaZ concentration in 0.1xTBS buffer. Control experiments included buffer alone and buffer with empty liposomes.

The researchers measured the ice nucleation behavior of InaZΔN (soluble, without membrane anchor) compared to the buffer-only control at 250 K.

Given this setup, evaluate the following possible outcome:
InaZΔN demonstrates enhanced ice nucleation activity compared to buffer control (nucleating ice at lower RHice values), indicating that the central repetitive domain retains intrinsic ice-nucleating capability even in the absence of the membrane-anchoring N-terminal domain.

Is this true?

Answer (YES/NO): YES